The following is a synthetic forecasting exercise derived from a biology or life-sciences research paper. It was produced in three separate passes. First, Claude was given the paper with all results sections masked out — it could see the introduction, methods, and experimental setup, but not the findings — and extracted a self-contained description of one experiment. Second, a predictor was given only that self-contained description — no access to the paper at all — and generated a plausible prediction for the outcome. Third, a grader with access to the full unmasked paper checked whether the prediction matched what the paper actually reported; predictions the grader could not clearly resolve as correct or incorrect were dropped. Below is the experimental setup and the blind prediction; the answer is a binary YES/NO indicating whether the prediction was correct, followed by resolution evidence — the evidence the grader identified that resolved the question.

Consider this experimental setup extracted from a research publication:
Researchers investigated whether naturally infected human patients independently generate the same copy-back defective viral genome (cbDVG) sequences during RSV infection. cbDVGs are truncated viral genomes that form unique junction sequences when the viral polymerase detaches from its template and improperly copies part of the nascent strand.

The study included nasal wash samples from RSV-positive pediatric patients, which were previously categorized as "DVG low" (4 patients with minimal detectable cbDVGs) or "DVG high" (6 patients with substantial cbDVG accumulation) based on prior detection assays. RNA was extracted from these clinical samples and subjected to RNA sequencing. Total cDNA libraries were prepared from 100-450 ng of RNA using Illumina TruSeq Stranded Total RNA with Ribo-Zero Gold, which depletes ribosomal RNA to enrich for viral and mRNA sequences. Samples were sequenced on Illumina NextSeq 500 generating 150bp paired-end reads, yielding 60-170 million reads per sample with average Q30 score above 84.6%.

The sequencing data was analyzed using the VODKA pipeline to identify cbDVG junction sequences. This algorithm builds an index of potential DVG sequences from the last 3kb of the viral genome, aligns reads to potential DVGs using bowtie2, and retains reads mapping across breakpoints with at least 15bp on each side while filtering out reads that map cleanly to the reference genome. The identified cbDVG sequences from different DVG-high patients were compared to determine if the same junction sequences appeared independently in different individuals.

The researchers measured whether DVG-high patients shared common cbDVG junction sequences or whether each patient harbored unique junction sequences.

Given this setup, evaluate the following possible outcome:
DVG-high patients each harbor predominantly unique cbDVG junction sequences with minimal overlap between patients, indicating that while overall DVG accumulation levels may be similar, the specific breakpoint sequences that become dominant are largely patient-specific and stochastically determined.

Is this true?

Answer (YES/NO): NO